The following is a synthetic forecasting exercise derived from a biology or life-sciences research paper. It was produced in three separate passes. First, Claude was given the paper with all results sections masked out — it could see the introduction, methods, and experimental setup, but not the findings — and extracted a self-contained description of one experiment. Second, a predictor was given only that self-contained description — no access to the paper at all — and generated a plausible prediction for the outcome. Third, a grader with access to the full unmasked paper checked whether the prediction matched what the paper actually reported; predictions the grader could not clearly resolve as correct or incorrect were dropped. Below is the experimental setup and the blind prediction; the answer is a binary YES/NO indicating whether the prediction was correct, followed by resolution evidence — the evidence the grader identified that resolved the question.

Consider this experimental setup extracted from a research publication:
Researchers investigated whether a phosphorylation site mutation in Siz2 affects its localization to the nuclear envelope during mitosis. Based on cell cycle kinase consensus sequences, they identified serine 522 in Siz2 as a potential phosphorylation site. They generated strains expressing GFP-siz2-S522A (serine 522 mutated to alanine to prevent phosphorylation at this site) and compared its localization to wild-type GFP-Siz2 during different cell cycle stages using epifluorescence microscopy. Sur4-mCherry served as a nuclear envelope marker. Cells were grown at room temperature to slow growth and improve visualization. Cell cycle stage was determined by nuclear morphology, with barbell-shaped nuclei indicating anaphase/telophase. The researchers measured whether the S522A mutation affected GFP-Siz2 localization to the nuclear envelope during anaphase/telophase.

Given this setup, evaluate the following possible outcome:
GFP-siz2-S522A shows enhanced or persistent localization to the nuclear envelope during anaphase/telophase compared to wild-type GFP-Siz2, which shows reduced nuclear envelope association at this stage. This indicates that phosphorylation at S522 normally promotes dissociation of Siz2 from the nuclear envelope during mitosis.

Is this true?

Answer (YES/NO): NO